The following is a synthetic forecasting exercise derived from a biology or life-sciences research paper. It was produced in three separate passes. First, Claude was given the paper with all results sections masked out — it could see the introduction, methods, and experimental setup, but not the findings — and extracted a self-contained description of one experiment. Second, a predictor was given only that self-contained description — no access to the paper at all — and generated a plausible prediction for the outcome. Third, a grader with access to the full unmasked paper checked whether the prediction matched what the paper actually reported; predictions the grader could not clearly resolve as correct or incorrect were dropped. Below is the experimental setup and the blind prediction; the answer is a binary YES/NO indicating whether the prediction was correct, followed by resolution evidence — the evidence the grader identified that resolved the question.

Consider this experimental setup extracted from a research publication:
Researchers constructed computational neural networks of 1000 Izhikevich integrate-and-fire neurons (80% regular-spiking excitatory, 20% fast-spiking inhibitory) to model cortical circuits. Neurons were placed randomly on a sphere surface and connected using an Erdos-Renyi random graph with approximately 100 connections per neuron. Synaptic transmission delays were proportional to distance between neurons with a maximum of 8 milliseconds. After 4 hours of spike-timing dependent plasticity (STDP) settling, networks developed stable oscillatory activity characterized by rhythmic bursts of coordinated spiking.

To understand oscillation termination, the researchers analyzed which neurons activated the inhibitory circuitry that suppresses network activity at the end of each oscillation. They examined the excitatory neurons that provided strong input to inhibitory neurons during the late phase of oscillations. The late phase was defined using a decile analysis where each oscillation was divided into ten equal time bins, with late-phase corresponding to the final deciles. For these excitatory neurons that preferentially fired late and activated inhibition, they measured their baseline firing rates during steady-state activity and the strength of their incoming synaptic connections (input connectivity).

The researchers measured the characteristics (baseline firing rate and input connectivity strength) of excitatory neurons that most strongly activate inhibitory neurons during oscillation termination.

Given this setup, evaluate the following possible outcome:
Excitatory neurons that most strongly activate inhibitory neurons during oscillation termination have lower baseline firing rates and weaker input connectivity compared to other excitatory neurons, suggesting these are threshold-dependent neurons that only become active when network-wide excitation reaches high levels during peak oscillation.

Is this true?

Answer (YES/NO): NO